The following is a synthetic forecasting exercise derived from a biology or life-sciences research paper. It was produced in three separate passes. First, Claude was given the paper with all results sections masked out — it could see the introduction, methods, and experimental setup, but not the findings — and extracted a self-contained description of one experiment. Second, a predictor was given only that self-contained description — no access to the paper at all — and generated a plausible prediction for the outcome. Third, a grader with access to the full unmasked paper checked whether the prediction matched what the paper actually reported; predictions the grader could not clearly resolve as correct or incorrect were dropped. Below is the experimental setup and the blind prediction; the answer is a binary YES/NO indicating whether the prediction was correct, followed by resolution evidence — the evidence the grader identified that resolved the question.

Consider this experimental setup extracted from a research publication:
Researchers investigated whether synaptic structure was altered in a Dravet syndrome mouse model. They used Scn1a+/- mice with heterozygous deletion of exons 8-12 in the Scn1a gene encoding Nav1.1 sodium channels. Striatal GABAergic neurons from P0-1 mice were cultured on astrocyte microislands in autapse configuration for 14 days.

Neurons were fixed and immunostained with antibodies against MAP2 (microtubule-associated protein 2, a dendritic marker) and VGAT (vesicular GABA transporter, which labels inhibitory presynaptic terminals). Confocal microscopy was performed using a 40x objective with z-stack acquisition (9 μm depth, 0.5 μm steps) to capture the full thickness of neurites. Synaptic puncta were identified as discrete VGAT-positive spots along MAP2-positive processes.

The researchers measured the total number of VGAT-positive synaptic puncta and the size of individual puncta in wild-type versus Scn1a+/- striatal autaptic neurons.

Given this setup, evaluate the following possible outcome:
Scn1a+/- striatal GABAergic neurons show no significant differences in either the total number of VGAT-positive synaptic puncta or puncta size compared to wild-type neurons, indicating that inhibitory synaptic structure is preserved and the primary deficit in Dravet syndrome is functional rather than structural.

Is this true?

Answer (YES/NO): NO